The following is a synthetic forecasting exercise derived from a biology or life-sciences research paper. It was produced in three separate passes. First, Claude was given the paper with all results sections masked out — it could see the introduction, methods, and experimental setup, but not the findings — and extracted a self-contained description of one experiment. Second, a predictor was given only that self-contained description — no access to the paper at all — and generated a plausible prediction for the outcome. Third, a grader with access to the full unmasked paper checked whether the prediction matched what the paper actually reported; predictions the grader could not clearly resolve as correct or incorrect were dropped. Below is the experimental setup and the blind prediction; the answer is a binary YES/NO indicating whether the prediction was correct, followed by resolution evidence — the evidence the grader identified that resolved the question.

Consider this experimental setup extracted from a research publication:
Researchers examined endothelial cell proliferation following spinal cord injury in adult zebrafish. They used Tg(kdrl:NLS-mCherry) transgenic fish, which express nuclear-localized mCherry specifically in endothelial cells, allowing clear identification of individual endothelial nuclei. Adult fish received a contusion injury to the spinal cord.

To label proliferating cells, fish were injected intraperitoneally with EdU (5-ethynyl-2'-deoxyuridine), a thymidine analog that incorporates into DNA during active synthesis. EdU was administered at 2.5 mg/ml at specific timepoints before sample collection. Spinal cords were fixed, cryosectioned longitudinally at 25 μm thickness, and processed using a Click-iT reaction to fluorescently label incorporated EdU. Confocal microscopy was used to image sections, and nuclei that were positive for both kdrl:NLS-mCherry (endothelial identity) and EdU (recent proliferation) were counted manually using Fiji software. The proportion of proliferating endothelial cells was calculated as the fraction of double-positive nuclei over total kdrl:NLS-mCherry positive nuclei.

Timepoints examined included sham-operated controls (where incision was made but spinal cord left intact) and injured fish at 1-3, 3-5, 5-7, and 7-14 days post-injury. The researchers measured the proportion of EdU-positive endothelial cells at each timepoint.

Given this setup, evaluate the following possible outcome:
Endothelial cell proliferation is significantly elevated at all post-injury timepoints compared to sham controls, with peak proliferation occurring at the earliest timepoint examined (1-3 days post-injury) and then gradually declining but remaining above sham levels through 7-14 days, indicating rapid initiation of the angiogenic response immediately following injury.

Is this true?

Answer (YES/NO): NO